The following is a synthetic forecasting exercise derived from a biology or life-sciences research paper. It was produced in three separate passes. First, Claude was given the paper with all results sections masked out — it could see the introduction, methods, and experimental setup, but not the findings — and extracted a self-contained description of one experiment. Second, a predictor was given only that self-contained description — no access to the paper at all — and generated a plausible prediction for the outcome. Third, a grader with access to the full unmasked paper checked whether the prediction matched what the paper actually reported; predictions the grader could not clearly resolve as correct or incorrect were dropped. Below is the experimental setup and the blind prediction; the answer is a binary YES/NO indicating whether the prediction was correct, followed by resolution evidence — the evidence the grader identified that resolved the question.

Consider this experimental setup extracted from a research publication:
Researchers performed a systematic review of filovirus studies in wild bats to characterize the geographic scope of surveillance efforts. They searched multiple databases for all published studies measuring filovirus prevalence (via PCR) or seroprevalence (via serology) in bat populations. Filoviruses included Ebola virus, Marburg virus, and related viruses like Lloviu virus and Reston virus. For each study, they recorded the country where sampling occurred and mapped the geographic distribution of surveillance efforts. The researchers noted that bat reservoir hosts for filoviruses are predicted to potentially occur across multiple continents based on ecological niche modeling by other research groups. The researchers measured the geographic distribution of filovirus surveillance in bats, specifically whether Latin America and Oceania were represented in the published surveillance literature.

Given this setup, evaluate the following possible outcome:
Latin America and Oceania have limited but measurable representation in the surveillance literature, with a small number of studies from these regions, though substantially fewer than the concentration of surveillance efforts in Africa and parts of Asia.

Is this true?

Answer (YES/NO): NO